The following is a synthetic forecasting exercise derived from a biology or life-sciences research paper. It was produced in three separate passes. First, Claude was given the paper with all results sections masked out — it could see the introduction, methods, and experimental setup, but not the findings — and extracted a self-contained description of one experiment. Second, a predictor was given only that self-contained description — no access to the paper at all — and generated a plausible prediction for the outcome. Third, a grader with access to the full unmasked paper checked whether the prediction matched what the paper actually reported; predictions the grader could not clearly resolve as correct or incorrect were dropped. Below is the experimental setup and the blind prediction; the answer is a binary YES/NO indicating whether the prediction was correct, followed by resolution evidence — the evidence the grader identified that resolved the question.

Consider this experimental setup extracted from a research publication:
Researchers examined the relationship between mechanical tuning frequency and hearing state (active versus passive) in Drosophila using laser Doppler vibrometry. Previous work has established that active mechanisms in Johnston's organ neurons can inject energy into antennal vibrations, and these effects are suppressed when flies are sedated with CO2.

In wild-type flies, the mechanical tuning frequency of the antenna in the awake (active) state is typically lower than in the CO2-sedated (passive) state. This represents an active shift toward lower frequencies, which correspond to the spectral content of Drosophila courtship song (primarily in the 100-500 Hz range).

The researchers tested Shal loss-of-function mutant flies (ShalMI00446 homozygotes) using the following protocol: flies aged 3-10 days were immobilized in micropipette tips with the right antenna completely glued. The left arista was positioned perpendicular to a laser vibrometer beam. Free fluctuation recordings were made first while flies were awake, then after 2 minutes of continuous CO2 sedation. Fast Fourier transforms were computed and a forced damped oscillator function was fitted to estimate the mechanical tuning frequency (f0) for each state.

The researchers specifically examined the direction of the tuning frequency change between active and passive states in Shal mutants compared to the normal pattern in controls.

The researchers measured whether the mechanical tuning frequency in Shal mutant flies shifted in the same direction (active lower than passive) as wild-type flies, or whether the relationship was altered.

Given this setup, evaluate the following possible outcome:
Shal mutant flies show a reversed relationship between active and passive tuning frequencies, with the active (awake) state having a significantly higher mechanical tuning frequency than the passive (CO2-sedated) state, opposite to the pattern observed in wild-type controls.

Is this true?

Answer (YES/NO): NO